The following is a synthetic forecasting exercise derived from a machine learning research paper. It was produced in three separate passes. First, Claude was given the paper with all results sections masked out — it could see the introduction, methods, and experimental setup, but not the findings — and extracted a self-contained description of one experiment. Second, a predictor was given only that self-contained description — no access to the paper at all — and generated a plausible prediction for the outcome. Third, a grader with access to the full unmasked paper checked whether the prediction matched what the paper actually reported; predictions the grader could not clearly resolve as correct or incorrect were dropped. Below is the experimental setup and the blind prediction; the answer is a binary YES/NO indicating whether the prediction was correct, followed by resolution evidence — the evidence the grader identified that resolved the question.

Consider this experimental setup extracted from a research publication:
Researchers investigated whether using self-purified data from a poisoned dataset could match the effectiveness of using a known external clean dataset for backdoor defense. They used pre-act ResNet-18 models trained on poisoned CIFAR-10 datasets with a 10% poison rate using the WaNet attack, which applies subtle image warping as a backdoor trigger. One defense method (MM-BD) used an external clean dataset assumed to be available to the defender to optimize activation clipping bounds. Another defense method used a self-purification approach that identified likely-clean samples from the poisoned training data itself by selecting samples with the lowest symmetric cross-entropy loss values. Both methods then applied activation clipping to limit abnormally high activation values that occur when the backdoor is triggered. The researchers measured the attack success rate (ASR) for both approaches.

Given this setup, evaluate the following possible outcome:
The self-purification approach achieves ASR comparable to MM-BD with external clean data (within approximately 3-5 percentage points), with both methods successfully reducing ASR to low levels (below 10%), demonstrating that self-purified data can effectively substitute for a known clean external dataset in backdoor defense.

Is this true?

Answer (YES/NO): NO